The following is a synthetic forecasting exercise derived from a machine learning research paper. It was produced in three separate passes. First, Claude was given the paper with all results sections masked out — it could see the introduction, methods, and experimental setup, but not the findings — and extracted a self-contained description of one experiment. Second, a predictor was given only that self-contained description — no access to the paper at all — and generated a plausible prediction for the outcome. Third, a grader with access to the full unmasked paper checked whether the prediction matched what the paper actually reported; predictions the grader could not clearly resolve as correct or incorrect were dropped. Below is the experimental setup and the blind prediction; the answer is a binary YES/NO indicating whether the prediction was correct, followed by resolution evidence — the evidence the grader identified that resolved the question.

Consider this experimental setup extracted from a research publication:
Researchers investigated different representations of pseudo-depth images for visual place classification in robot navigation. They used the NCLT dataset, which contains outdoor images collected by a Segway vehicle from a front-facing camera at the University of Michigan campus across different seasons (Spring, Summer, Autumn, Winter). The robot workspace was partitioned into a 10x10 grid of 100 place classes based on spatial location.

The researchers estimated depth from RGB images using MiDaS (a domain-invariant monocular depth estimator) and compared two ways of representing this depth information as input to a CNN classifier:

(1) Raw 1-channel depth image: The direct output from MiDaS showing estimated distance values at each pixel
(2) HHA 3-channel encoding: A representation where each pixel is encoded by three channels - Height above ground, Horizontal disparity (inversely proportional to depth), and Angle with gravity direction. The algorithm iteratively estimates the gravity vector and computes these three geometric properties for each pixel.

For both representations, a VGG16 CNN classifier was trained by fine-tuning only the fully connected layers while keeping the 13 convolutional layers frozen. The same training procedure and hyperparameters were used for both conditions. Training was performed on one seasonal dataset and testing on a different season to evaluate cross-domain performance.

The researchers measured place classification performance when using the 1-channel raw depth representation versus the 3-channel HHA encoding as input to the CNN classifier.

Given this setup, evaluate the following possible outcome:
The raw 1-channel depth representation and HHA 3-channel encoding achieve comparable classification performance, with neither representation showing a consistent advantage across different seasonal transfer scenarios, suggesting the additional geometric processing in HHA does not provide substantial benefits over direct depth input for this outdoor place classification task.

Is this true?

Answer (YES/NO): NO